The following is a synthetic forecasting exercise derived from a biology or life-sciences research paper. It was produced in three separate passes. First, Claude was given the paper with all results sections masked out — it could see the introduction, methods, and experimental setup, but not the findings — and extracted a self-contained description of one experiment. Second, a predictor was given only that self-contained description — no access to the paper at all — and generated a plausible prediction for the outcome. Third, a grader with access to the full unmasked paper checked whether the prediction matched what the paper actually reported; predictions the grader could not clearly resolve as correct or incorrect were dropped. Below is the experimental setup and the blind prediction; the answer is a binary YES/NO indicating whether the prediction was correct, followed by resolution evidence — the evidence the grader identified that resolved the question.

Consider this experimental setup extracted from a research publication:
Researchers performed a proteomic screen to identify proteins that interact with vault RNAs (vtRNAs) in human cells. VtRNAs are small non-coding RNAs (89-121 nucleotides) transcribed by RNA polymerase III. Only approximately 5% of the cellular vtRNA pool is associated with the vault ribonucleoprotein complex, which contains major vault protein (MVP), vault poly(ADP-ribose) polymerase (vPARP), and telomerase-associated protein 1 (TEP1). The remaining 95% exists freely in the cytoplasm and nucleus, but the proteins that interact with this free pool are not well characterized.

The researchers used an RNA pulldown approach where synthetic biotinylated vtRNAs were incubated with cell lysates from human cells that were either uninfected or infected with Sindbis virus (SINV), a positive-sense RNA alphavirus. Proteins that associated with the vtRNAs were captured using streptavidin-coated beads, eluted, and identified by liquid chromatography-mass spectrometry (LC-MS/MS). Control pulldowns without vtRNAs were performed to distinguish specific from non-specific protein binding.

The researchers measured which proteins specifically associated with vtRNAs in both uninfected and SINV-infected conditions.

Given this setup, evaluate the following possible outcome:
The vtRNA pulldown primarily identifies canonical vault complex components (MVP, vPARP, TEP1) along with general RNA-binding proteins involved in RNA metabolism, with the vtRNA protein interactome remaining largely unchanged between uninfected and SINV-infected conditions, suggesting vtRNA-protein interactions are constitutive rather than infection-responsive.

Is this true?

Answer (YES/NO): NO